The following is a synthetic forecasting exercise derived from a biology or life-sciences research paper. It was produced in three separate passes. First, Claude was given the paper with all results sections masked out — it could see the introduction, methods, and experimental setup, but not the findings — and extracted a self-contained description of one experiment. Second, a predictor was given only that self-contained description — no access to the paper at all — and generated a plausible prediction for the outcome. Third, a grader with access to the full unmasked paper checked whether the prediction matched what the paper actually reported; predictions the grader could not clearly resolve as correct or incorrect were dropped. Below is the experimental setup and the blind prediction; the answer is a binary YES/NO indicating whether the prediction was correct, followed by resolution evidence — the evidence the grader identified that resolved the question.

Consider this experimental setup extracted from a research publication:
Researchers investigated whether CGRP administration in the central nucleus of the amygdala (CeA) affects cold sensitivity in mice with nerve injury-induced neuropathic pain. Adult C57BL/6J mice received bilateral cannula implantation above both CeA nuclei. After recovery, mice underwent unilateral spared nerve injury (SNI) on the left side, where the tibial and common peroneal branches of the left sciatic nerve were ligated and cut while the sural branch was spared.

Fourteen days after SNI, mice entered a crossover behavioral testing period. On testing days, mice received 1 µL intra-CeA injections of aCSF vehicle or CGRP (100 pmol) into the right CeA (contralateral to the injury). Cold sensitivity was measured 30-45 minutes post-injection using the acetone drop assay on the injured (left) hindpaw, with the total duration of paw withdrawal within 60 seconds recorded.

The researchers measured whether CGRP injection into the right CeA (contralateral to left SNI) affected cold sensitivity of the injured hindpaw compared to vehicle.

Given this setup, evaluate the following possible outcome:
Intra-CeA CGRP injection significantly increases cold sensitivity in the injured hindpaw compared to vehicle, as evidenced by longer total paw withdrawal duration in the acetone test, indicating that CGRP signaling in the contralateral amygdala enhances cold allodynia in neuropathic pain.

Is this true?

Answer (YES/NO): NO